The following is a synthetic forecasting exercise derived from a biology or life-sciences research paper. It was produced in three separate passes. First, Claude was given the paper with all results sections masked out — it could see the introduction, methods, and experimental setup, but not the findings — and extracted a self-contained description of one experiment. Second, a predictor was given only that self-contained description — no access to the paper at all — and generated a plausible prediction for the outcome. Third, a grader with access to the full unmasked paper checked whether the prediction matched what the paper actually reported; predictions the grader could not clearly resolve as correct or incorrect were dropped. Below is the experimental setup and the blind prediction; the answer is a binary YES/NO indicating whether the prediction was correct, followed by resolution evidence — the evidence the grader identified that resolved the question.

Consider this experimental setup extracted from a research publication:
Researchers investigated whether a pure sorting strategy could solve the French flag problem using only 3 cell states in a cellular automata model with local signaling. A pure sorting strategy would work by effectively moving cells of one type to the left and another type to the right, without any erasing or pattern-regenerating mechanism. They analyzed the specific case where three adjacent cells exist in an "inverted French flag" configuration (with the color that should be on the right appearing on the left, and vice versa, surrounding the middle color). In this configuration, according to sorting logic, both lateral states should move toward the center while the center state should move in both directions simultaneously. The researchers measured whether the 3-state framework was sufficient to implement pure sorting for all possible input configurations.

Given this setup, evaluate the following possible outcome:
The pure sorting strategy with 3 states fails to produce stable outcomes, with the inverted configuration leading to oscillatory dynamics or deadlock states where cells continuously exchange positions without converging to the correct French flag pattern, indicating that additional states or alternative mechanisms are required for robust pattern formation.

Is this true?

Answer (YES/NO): NO